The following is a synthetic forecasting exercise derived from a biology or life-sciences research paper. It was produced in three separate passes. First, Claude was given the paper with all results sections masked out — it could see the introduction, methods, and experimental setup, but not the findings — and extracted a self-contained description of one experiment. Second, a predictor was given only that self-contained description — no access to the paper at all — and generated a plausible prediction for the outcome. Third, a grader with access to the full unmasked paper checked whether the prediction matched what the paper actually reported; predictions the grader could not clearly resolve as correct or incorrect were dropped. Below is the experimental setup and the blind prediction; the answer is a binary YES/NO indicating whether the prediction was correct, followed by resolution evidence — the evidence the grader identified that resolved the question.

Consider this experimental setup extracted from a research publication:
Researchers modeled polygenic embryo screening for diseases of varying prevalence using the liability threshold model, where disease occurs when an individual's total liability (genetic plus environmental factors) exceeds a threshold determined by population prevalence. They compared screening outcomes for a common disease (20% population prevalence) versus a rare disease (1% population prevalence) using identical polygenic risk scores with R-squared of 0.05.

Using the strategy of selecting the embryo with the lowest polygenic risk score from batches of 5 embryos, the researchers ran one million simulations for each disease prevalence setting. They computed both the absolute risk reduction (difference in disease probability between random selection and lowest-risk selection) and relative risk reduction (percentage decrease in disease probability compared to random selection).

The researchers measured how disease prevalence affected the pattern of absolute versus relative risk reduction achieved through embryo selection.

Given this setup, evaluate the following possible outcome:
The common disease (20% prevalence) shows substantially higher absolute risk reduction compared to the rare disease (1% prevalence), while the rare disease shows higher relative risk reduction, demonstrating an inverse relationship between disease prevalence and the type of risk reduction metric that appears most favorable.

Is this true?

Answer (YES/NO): YES